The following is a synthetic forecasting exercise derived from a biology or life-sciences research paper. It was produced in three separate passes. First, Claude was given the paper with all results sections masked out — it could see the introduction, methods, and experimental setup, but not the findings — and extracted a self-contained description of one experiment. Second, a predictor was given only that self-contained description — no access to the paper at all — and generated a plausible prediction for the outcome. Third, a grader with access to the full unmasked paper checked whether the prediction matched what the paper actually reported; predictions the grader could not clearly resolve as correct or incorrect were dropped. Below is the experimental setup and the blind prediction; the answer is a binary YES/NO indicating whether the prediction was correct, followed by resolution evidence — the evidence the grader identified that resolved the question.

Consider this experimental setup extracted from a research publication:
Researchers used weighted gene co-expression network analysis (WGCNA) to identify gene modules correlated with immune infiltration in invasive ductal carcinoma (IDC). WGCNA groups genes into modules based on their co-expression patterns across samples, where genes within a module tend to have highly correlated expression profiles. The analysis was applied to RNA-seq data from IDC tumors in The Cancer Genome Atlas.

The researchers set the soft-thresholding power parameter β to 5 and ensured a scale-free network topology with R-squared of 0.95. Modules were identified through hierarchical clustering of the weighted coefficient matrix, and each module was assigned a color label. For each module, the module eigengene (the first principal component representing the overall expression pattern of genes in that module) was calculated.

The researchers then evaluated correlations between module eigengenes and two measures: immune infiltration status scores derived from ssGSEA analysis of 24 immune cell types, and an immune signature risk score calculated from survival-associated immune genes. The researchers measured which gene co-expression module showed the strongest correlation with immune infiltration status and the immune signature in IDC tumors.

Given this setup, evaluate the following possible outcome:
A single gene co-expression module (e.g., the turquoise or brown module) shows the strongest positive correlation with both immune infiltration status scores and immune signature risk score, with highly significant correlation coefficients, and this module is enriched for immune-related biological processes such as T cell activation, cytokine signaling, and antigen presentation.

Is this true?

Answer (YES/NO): NO